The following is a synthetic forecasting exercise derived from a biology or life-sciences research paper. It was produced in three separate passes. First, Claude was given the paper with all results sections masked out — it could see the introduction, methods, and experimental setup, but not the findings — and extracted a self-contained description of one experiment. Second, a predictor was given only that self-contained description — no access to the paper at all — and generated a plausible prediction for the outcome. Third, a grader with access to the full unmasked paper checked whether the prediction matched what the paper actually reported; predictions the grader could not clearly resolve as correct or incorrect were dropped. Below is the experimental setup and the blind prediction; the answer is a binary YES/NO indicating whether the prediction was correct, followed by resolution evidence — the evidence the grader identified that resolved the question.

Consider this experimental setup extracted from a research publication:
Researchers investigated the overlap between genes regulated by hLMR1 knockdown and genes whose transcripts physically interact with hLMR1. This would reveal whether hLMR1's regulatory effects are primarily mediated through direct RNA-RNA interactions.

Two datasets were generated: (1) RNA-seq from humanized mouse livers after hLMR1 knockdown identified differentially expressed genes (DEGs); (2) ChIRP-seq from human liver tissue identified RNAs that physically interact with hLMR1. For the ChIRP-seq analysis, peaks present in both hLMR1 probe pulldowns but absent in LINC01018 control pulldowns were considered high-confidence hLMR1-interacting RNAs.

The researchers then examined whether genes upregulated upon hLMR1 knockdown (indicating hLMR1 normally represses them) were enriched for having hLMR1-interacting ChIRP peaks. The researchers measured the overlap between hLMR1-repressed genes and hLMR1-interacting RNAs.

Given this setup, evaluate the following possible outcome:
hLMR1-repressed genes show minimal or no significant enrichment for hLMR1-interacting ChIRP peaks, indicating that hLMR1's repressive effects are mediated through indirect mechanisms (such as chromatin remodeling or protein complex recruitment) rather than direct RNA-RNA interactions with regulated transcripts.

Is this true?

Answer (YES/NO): NO